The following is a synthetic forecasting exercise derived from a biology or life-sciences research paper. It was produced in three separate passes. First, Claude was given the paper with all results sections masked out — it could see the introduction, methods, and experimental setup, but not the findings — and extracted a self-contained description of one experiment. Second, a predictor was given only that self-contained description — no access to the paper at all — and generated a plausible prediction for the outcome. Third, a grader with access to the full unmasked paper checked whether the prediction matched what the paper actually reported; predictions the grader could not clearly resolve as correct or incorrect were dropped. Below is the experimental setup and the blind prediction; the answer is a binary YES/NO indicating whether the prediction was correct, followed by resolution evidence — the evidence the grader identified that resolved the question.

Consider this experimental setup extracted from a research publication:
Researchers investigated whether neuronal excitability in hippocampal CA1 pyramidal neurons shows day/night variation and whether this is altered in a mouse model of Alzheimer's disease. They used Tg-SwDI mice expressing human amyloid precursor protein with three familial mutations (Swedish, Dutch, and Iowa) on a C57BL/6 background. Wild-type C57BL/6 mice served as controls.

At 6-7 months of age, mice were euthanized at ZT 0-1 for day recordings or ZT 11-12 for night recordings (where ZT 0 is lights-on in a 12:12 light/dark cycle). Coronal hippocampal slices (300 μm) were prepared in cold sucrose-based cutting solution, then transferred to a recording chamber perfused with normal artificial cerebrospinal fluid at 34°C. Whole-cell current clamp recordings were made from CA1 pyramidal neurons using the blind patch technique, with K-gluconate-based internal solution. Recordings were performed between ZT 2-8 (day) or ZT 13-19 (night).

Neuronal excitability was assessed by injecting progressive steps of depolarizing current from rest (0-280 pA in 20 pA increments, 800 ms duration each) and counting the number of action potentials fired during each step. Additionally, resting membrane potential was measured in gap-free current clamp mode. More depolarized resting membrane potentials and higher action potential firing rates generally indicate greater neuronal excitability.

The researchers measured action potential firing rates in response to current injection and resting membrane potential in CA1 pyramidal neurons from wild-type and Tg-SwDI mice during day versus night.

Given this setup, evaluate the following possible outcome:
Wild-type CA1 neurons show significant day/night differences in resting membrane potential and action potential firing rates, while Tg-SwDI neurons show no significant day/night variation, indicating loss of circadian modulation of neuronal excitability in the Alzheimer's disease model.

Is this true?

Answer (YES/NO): YES